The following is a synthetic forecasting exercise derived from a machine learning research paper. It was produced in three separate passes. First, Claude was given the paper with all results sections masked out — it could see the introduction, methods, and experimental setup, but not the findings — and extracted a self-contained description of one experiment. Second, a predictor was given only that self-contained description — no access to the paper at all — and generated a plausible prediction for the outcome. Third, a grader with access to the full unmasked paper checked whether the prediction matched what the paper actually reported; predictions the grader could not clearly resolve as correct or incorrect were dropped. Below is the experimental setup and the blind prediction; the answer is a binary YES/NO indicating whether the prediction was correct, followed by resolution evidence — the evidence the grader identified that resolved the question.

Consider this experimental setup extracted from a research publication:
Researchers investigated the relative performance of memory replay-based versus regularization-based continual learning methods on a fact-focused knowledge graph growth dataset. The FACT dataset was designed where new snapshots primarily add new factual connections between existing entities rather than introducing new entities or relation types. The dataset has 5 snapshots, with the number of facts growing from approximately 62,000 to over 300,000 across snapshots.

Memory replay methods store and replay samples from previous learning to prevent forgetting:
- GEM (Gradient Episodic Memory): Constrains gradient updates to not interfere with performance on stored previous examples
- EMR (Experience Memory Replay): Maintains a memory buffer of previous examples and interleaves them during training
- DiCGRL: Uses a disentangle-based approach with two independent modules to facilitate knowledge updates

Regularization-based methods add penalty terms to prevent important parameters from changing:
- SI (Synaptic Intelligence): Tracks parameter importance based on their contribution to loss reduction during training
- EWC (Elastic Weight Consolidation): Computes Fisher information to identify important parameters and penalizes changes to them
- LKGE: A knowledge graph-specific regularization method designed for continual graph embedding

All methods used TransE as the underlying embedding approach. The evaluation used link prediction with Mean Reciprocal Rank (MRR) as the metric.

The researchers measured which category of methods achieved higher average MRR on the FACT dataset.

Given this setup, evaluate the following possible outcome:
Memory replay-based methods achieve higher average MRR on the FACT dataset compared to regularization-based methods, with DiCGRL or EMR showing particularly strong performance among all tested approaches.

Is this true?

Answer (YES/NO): NO